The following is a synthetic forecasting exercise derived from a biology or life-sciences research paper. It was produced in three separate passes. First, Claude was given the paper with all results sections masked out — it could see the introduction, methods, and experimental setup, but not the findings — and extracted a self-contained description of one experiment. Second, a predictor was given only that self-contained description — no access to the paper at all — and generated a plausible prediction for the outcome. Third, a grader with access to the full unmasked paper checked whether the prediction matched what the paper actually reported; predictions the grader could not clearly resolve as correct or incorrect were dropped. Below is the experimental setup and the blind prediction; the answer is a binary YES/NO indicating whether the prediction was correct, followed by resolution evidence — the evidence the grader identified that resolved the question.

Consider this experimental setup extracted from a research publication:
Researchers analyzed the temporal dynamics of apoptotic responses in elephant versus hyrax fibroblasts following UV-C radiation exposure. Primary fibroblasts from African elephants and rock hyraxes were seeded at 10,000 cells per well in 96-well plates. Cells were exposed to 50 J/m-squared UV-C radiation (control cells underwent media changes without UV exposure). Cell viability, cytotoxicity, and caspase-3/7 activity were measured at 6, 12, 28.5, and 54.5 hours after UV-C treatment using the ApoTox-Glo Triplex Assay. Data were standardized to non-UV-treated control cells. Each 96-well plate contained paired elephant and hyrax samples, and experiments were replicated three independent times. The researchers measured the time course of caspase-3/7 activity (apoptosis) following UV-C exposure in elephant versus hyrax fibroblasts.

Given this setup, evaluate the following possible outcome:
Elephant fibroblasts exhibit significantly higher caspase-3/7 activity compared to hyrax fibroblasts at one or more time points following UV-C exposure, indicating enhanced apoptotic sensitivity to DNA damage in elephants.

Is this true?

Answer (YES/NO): YES